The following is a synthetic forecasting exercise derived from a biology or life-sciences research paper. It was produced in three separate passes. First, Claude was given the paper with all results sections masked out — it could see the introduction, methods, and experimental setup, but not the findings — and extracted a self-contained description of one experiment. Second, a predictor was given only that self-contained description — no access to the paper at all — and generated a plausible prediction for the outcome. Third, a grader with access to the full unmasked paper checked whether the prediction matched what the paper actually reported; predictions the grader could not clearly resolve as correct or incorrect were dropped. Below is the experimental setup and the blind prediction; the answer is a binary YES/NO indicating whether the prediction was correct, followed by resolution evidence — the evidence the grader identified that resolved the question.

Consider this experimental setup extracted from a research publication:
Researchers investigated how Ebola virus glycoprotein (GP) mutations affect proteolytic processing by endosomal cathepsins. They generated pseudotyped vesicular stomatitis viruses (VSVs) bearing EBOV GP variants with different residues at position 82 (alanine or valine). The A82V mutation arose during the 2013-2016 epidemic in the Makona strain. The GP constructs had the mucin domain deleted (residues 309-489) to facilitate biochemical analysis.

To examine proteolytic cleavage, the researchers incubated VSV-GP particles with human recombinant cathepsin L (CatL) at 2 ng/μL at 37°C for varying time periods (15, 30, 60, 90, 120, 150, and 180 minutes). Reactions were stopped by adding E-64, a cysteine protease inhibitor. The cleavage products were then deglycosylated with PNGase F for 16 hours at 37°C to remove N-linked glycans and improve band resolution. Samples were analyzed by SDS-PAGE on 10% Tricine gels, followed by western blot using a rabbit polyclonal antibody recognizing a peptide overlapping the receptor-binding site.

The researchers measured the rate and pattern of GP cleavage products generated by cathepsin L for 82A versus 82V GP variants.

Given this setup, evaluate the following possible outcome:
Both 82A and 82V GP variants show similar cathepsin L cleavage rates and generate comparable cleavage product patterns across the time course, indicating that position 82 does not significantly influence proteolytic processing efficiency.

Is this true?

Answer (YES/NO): NO